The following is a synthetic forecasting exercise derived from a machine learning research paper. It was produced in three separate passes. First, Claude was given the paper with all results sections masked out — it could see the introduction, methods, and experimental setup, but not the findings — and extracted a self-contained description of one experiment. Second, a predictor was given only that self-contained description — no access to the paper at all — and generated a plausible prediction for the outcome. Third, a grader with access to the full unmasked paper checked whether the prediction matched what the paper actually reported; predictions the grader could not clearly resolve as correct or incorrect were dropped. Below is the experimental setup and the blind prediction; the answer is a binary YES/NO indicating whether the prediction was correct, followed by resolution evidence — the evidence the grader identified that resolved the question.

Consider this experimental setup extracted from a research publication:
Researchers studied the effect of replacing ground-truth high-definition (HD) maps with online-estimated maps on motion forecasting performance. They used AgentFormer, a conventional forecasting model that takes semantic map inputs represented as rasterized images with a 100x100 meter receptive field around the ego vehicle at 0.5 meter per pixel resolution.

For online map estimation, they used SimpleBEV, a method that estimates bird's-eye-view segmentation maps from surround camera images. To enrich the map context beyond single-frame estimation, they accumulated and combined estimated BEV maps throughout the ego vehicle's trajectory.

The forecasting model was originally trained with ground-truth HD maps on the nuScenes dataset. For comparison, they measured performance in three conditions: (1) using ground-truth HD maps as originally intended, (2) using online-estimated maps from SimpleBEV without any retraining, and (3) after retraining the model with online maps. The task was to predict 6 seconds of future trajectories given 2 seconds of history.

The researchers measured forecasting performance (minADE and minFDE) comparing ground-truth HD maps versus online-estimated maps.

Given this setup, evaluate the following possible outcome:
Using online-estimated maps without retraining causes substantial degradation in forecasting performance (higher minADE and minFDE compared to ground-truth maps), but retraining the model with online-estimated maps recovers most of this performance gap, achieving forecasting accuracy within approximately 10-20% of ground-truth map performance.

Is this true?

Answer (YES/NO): NO